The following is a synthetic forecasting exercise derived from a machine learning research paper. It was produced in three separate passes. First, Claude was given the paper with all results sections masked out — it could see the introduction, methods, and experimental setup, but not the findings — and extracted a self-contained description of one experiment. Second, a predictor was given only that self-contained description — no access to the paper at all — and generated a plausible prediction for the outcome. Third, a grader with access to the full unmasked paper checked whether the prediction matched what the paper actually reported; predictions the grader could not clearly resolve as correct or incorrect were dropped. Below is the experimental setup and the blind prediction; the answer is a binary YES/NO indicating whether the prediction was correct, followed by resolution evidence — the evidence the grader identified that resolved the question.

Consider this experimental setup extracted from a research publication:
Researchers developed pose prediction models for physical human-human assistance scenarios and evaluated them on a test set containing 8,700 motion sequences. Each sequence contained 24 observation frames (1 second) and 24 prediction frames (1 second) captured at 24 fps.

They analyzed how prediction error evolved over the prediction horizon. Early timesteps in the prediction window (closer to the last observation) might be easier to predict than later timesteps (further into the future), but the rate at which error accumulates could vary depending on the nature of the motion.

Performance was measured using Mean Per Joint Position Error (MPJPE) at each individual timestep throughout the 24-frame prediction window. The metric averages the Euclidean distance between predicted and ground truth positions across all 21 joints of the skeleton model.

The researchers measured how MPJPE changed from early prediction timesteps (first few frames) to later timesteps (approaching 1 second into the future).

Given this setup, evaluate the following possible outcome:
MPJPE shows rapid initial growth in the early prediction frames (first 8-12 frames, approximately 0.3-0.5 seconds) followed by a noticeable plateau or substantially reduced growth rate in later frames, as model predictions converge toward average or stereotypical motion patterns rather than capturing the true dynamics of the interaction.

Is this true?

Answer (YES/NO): NO